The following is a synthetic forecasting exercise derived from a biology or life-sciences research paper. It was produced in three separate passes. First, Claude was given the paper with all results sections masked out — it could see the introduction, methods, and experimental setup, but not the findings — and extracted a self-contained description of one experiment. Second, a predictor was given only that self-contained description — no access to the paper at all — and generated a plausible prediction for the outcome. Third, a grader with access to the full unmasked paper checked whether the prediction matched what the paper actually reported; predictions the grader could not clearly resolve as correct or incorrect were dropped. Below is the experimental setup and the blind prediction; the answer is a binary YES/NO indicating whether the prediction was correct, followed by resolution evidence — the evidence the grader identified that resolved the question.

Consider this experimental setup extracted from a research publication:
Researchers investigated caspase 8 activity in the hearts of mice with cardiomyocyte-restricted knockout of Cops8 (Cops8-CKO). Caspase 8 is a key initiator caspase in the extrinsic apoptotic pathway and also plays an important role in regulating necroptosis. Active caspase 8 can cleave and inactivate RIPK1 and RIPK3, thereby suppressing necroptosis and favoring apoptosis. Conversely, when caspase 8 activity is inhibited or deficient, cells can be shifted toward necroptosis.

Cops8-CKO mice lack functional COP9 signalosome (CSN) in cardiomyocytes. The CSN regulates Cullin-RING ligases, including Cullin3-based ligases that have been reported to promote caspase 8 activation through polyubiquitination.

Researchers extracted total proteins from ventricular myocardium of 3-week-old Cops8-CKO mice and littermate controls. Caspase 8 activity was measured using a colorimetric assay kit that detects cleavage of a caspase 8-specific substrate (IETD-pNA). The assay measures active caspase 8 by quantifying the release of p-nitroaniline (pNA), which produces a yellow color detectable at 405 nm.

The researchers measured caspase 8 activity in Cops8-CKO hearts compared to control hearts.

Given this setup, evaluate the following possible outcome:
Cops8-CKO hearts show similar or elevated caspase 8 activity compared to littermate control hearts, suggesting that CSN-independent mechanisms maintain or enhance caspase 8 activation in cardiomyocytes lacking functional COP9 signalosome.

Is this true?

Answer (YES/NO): NO